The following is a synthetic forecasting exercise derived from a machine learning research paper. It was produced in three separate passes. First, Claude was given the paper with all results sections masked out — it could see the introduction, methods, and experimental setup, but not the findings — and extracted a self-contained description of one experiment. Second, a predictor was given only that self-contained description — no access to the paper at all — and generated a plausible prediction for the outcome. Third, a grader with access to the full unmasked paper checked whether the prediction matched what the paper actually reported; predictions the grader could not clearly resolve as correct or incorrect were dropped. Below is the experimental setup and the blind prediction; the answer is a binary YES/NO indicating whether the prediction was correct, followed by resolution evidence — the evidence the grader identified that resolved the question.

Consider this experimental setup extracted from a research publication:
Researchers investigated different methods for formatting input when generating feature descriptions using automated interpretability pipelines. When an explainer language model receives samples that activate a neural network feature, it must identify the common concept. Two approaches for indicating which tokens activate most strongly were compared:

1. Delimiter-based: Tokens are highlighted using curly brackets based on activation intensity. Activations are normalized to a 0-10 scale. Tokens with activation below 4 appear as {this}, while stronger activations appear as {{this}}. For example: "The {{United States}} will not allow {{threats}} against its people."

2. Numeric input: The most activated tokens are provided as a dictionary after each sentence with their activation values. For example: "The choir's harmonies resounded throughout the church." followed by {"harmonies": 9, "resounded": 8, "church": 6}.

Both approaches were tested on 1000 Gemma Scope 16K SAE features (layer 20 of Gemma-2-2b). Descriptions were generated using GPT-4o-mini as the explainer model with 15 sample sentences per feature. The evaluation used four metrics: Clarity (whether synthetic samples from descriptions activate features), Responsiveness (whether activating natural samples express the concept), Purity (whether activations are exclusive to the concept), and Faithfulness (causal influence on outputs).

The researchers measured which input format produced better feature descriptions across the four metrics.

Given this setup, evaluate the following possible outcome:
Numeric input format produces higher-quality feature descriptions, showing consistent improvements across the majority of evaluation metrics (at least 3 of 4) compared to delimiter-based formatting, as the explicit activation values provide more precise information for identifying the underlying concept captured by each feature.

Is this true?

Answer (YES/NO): NO